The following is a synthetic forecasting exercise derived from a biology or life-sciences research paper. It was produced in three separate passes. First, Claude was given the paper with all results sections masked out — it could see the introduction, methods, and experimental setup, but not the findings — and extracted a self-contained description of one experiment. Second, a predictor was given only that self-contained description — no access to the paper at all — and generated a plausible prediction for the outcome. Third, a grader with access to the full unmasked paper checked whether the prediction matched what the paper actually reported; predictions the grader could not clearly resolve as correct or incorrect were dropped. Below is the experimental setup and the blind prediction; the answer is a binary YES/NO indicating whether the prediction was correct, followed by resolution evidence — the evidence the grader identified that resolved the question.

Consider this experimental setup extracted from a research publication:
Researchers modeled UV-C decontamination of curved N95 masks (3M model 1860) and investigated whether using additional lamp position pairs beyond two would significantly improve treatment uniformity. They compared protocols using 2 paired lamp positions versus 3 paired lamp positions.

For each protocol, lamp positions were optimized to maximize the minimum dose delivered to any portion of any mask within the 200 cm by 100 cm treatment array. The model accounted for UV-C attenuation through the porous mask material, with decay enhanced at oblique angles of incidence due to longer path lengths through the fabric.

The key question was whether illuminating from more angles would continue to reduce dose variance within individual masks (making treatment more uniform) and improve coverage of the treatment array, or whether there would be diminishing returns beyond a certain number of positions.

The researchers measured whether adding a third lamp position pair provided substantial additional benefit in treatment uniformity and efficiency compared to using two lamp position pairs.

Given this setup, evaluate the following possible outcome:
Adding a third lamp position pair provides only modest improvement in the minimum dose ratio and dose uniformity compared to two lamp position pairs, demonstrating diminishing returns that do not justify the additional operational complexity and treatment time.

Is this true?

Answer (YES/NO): YES